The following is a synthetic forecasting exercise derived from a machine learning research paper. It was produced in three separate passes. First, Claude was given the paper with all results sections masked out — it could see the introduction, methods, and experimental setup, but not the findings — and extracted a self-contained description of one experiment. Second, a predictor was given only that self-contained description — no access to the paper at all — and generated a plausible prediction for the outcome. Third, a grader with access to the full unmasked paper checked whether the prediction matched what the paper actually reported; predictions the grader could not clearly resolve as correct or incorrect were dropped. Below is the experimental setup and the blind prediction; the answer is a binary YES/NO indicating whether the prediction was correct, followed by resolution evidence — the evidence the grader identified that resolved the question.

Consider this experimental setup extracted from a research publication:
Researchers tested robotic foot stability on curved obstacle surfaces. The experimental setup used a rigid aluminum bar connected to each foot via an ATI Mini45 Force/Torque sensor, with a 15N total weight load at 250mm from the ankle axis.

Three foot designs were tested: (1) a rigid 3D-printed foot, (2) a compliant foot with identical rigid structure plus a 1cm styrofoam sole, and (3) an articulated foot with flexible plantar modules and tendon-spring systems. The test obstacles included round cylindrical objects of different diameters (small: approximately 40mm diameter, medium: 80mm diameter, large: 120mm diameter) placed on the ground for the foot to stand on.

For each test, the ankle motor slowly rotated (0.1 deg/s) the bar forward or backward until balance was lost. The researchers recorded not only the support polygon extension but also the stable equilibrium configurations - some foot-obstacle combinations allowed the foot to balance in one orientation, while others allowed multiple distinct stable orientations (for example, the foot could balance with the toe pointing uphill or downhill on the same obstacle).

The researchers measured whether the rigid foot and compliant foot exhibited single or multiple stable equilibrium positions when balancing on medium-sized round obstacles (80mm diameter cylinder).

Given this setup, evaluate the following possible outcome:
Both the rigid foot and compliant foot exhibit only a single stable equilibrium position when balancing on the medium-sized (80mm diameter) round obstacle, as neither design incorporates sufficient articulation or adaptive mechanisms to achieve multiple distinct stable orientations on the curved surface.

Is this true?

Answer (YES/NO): NO